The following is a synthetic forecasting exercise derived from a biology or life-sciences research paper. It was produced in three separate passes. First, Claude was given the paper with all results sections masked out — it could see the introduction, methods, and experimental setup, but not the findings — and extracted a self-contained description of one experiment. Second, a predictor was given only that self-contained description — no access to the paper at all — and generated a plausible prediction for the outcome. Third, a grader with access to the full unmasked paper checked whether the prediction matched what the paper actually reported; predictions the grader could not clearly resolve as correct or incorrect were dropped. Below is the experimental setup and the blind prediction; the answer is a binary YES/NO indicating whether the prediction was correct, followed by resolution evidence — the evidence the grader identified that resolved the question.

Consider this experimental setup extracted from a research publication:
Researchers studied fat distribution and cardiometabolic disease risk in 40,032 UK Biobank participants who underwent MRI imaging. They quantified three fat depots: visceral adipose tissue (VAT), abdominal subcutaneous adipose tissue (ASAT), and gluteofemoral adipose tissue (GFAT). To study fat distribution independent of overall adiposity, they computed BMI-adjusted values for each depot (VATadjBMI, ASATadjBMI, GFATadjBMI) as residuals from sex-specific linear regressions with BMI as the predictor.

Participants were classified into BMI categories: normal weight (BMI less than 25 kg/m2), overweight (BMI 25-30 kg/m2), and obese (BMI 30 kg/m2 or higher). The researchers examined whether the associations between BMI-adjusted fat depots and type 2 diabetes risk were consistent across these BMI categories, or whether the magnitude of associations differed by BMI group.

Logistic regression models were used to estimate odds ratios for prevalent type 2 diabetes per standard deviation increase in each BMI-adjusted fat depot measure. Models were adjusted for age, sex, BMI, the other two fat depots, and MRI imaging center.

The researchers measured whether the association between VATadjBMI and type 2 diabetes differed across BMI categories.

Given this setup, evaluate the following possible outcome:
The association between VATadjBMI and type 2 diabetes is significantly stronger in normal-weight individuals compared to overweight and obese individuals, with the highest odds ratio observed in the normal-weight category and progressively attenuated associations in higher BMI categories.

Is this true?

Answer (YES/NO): NO